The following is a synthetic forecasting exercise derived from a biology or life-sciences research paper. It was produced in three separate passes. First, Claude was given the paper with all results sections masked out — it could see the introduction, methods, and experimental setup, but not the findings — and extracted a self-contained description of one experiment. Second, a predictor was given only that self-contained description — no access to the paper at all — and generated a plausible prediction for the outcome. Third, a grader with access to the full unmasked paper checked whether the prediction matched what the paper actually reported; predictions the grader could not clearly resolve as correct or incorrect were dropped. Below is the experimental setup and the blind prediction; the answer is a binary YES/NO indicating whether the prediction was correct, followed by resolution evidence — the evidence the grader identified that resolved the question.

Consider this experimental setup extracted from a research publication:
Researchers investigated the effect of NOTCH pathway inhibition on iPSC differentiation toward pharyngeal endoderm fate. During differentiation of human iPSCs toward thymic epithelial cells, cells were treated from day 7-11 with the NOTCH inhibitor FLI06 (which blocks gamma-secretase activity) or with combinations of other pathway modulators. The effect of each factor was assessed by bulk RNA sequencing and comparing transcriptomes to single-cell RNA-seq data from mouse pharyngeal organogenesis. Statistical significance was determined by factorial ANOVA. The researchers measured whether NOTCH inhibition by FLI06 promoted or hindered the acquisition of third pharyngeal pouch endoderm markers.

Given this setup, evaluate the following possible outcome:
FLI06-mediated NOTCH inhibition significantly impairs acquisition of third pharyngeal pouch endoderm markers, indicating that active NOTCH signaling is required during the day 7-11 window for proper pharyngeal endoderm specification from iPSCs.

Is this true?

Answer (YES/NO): YES